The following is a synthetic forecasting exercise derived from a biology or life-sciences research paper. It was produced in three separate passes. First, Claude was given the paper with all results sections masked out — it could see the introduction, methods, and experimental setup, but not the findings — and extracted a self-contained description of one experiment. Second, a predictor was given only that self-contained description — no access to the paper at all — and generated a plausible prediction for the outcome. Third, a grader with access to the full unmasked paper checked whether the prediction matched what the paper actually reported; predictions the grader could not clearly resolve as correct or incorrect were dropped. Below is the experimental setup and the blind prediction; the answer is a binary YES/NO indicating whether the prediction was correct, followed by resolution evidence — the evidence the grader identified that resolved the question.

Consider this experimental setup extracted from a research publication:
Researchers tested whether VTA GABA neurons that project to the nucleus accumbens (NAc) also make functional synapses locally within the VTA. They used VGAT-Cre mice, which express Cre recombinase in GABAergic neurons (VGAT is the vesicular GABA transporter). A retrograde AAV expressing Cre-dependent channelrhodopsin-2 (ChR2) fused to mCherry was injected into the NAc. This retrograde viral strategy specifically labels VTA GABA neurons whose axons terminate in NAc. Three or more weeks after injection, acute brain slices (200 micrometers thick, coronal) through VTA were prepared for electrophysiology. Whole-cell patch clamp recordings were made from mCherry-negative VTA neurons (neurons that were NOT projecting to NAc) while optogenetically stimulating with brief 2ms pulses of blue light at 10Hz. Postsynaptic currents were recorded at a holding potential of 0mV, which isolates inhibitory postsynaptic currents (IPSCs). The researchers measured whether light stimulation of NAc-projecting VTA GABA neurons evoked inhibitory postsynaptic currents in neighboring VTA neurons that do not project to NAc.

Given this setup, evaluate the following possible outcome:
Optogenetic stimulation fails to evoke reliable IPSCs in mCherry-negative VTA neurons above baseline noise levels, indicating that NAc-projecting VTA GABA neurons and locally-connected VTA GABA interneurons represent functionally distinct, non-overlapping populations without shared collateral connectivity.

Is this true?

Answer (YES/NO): NO